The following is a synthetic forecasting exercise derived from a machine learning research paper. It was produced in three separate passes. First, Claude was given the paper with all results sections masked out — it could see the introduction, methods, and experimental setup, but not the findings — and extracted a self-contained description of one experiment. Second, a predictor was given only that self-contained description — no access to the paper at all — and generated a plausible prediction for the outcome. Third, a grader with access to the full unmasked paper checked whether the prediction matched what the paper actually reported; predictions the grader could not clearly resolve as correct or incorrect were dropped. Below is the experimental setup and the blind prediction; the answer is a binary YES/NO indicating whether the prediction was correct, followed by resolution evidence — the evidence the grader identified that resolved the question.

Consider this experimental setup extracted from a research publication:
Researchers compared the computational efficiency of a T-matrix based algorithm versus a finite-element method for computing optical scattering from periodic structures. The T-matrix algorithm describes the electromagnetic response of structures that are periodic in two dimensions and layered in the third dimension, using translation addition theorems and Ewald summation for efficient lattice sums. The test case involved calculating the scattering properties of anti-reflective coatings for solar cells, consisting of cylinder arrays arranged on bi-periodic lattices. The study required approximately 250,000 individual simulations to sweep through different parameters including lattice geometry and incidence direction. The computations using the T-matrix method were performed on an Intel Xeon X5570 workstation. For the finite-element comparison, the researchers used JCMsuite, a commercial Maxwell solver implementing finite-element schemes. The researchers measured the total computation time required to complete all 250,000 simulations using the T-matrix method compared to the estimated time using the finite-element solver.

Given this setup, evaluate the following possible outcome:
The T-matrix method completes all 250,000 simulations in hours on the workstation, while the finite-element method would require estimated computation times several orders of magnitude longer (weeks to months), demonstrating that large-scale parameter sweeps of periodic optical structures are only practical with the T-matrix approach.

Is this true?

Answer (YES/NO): NO